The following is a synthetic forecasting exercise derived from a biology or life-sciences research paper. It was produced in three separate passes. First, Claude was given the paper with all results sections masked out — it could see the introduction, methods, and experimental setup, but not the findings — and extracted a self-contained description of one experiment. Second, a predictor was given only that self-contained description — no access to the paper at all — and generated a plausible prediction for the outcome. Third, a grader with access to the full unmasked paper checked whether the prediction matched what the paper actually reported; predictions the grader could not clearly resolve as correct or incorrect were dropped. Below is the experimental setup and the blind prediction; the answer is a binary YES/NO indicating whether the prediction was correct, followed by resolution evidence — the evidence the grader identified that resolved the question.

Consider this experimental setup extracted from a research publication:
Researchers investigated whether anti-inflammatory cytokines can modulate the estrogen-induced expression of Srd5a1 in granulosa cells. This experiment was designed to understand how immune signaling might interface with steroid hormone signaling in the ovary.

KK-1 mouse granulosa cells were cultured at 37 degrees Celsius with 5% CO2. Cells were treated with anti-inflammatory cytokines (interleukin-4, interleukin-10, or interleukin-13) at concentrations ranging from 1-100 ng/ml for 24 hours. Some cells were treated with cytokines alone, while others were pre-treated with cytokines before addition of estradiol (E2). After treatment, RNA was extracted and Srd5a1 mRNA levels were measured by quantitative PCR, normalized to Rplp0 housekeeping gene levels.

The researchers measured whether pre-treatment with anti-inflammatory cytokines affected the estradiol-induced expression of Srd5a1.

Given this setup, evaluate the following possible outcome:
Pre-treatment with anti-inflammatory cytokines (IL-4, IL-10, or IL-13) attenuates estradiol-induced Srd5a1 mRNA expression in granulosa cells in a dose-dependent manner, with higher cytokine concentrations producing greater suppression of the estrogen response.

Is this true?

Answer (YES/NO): NO